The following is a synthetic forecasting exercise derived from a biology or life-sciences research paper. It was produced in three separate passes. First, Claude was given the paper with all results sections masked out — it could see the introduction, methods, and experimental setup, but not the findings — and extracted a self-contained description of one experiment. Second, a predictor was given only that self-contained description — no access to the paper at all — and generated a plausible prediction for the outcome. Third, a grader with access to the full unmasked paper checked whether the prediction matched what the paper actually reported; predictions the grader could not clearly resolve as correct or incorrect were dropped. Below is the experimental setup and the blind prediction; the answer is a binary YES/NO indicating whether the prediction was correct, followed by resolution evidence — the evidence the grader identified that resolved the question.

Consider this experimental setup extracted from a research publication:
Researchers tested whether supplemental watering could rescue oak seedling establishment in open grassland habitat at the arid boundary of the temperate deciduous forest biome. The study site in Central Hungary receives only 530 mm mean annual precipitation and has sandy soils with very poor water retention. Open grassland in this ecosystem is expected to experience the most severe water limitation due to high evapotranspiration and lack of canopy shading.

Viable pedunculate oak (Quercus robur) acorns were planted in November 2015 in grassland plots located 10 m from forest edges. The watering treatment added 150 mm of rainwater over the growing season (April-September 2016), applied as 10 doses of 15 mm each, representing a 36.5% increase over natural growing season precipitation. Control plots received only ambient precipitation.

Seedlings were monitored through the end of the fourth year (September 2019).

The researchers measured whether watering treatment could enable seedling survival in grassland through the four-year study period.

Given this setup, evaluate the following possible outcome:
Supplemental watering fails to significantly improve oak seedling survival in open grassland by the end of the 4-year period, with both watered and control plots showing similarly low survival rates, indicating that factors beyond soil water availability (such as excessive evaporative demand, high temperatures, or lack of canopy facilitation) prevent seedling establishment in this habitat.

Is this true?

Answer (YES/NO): YES